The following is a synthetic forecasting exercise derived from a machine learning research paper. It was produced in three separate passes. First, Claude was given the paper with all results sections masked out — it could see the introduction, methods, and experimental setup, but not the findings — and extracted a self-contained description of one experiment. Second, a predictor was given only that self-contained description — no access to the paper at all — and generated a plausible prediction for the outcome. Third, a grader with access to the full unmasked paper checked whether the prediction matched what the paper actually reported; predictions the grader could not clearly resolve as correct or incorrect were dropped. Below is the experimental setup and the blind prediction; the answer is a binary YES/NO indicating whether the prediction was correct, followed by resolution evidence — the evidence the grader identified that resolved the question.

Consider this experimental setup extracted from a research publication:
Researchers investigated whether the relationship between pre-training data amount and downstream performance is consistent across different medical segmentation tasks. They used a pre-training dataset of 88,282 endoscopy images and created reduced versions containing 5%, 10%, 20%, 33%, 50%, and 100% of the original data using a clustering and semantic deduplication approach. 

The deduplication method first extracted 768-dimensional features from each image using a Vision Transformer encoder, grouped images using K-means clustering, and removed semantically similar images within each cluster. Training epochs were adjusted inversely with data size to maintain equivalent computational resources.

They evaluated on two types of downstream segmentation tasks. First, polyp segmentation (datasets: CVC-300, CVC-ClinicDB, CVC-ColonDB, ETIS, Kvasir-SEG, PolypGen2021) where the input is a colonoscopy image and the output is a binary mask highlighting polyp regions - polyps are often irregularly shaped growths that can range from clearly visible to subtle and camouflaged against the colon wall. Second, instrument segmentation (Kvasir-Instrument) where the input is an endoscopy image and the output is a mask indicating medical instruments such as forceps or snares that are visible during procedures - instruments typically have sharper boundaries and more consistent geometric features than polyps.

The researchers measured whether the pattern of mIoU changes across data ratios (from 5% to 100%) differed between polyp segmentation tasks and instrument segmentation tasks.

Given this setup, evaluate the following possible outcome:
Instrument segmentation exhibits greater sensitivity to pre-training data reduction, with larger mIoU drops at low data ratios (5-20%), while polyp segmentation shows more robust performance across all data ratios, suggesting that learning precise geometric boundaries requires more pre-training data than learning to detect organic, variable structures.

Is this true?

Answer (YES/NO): NO